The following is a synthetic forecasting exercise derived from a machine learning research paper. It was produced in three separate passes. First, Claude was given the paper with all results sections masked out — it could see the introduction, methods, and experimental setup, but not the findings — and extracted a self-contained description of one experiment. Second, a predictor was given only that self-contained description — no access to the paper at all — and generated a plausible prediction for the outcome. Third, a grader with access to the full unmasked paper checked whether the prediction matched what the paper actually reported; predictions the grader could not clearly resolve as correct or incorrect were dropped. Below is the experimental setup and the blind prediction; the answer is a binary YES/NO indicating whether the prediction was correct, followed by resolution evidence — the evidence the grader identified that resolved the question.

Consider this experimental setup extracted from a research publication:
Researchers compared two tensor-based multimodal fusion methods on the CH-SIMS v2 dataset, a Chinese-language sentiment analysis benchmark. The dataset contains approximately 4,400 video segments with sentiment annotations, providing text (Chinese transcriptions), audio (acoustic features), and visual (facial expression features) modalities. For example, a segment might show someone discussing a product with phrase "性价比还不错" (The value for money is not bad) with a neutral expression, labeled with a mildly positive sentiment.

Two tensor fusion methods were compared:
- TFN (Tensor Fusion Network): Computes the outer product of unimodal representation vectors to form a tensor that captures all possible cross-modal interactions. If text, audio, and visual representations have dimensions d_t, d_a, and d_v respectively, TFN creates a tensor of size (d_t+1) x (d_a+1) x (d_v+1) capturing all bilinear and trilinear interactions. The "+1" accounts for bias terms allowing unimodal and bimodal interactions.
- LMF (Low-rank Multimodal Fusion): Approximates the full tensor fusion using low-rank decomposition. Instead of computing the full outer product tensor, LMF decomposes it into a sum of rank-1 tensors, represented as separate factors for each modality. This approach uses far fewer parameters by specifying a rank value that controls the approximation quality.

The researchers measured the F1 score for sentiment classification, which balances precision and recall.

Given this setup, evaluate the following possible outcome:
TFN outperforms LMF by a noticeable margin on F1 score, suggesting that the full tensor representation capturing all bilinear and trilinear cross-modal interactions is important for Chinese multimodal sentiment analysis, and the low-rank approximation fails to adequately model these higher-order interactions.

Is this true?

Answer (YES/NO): NO